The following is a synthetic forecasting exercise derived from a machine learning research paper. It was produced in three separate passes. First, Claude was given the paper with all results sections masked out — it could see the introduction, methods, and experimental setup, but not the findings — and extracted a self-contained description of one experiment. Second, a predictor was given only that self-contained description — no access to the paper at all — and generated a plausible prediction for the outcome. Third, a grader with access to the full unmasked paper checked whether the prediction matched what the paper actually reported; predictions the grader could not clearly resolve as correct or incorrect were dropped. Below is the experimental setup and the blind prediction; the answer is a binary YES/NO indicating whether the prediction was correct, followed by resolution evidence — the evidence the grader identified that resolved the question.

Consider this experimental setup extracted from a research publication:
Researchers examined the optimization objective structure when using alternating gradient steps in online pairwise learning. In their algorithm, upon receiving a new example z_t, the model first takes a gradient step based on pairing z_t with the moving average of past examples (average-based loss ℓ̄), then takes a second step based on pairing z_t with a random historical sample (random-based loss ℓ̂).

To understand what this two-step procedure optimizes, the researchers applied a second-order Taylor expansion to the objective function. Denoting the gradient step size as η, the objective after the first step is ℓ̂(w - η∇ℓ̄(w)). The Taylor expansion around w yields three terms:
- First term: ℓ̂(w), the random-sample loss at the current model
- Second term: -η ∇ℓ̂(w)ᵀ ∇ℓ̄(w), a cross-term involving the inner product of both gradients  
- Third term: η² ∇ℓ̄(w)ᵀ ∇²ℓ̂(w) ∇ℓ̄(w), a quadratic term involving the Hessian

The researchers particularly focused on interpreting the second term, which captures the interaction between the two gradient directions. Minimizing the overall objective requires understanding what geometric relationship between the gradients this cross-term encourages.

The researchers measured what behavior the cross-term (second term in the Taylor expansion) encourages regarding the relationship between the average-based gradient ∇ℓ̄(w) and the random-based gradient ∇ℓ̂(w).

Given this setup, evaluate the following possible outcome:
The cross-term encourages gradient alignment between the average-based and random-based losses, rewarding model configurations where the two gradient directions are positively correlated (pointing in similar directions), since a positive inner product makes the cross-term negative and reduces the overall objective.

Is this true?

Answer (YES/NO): YES